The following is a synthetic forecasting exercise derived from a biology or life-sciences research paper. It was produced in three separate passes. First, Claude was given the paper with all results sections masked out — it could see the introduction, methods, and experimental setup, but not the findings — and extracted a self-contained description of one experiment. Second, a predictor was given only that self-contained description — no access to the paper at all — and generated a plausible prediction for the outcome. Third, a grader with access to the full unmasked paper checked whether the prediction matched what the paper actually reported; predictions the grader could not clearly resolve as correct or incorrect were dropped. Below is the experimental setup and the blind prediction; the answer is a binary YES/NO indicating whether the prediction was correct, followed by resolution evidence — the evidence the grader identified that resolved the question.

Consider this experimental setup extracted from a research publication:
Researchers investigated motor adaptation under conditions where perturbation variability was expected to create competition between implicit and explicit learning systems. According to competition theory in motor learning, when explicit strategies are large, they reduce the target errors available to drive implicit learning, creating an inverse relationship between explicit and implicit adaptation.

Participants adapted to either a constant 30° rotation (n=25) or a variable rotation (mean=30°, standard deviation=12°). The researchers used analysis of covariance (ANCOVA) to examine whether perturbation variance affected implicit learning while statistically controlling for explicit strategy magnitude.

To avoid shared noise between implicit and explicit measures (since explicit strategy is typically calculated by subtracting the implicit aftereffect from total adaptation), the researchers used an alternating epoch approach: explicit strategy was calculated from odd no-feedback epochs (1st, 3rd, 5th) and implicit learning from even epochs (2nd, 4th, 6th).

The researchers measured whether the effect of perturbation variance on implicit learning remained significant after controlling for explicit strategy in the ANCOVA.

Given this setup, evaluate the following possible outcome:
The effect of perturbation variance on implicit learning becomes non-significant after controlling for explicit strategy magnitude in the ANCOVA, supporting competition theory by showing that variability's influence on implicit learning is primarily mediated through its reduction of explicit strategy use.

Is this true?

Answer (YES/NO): NO